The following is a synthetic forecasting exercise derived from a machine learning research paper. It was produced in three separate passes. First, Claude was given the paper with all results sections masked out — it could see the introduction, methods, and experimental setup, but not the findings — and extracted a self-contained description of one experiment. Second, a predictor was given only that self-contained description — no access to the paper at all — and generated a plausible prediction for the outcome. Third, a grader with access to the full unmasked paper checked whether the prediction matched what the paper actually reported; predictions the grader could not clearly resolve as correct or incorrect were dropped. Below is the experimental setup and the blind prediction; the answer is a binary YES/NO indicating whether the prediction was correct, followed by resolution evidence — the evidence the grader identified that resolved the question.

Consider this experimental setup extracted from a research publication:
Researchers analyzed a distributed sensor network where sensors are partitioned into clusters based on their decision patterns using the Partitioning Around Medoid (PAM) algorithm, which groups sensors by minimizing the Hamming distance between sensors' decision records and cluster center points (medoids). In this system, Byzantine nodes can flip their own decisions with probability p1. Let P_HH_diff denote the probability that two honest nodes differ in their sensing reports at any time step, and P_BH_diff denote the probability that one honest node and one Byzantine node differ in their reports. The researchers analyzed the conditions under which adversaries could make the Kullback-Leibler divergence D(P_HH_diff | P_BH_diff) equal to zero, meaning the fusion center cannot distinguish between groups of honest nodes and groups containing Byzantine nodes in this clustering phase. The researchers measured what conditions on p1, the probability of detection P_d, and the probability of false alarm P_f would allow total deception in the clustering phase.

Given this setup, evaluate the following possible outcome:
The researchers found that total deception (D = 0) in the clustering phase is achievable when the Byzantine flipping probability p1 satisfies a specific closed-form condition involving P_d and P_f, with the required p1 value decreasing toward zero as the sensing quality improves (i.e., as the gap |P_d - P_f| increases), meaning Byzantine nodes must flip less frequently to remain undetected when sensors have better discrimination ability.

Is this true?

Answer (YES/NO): NO